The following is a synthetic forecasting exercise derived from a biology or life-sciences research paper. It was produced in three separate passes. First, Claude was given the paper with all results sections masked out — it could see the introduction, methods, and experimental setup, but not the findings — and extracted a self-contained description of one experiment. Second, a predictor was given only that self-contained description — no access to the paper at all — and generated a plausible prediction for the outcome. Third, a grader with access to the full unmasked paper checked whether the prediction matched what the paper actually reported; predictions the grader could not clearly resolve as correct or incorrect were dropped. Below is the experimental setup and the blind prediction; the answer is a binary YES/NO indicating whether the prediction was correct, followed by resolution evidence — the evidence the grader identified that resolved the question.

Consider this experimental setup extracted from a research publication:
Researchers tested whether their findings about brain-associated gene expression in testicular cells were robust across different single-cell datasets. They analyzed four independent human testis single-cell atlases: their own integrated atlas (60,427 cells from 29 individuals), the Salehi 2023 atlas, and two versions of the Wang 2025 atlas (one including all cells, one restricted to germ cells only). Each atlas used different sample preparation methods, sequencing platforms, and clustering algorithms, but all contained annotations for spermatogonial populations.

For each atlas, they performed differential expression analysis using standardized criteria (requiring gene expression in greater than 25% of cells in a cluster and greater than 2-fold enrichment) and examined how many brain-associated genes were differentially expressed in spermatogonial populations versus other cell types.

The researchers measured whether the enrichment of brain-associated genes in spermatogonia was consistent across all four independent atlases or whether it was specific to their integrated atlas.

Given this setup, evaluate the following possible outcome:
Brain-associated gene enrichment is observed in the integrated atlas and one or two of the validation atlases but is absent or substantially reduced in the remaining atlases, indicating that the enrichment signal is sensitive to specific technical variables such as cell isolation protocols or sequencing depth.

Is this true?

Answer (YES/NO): NO